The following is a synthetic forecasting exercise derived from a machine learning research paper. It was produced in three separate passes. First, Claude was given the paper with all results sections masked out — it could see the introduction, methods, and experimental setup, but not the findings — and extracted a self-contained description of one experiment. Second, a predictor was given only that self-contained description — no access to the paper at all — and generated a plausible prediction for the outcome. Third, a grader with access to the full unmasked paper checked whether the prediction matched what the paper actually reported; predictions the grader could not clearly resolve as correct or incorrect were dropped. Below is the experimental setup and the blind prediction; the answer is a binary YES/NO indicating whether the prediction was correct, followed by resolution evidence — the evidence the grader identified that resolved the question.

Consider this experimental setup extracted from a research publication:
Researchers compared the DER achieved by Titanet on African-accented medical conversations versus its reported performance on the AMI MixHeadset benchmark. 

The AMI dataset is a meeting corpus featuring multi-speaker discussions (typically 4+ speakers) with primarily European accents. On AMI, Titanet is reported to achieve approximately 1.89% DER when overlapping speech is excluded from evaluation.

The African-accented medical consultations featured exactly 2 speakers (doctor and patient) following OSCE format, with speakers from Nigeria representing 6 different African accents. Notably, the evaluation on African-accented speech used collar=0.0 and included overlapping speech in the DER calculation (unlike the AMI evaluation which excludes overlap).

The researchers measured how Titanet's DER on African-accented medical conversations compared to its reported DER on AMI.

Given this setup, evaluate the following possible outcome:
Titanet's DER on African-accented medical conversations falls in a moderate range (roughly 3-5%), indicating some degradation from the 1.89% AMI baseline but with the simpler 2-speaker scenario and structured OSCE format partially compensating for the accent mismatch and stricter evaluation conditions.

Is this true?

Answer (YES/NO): NO